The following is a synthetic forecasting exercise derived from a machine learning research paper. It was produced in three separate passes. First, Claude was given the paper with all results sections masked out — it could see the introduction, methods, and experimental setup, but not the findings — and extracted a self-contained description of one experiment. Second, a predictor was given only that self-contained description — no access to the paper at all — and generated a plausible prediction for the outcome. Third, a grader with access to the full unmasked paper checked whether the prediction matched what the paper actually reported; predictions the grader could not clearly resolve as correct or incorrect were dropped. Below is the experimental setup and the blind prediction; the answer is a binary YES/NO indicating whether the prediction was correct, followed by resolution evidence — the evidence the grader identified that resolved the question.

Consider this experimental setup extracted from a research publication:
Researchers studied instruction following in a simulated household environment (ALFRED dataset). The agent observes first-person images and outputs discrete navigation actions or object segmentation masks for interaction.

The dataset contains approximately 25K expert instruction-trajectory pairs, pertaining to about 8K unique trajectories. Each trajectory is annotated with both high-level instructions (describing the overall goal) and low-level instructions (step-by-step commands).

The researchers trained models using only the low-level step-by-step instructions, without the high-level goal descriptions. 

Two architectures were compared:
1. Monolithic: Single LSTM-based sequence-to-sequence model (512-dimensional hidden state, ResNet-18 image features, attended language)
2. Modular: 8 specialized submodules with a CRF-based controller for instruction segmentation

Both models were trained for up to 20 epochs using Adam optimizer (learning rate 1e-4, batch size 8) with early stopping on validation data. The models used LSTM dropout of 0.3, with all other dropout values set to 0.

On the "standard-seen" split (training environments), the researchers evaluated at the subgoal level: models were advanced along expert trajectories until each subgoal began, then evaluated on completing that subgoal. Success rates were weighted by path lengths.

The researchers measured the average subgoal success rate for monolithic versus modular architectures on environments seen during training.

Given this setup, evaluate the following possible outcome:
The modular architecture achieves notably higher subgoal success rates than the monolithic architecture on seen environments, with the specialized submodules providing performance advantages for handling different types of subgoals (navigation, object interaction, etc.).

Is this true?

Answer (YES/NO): NO